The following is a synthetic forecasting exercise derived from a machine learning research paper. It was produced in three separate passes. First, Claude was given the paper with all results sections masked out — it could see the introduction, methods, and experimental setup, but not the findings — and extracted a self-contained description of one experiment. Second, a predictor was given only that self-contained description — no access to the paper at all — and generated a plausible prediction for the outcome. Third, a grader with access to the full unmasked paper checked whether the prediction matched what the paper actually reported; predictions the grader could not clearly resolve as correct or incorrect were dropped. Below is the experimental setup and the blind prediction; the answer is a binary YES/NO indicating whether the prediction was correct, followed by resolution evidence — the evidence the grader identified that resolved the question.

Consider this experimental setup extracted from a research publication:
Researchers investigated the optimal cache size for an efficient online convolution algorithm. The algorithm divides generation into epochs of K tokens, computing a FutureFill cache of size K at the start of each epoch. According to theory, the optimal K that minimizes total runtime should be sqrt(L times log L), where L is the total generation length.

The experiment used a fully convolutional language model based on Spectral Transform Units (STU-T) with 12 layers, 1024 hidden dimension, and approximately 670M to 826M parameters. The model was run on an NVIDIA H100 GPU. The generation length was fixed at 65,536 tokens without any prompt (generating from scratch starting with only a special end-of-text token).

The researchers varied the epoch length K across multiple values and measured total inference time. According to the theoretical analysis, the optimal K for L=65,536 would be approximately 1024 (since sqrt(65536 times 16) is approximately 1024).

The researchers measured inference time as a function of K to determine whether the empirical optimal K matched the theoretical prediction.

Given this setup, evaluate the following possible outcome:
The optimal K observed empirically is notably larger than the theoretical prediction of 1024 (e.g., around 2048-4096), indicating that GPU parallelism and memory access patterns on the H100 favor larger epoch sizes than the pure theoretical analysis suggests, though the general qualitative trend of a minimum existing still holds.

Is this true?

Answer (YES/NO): NO